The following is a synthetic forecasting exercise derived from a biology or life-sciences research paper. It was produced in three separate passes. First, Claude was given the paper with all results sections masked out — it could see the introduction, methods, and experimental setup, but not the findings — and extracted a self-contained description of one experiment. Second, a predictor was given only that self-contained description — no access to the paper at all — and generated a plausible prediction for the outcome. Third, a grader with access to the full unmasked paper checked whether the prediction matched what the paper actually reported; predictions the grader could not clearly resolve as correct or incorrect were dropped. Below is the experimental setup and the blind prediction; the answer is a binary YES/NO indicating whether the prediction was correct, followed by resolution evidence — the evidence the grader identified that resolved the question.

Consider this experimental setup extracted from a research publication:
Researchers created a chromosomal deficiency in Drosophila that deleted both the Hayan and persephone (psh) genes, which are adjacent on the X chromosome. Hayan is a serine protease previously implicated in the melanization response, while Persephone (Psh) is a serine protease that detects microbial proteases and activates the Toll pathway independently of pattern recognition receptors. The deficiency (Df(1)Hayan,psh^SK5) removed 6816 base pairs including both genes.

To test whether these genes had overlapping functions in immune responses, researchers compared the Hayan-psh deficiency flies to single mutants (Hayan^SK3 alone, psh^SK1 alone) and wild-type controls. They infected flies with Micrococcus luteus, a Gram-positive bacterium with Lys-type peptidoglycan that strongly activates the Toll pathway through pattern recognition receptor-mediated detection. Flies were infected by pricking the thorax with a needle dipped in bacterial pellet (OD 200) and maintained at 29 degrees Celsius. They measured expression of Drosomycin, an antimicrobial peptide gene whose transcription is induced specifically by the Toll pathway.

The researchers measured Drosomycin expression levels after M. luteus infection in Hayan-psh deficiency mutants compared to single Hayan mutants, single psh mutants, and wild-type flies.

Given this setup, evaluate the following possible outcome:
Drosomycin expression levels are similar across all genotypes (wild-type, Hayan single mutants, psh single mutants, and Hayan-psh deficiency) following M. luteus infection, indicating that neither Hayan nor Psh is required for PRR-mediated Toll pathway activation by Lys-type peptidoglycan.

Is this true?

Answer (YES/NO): NO